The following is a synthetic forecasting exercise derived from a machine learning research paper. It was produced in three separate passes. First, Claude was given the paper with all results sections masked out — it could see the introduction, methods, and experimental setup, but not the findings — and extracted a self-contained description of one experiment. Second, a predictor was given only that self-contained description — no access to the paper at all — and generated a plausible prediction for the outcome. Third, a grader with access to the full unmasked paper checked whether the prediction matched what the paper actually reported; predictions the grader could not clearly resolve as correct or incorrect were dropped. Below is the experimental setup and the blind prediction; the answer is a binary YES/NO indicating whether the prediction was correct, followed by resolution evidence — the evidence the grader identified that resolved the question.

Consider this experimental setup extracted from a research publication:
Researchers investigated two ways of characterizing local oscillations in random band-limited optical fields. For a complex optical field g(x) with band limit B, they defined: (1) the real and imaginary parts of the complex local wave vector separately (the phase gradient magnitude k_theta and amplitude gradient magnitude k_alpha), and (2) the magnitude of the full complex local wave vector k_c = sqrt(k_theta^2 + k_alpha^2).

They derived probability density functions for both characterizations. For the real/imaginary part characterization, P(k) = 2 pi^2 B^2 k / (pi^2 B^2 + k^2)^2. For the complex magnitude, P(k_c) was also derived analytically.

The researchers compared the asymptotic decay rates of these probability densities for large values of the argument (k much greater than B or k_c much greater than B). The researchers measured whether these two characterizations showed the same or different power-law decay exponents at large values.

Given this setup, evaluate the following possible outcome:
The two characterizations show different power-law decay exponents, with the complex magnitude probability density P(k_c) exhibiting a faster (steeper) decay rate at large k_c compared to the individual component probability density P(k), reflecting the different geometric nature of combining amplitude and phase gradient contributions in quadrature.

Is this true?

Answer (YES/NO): NO